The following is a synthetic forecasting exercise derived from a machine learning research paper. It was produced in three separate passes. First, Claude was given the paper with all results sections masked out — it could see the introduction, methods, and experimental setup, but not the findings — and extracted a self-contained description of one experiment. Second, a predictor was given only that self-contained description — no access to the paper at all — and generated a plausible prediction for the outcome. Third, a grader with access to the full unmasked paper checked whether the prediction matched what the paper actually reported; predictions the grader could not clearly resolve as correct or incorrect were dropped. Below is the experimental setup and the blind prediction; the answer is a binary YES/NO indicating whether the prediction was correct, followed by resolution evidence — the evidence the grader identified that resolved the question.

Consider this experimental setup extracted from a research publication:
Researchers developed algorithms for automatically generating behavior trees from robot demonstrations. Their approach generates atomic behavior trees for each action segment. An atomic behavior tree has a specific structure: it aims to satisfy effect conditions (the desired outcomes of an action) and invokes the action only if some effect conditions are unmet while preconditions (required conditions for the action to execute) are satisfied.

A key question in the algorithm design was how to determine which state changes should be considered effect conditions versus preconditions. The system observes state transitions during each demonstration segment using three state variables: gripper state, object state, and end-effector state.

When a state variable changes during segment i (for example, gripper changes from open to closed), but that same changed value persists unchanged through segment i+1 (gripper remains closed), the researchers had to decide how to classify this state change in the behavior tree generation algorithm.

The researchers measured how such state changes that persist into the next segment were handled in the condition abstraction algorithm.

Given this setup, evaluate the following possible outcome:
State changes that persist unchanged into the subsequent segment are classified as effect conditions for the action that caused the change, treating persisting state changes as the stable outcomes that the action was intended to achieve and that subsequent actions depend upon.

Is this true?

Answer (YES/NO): YES